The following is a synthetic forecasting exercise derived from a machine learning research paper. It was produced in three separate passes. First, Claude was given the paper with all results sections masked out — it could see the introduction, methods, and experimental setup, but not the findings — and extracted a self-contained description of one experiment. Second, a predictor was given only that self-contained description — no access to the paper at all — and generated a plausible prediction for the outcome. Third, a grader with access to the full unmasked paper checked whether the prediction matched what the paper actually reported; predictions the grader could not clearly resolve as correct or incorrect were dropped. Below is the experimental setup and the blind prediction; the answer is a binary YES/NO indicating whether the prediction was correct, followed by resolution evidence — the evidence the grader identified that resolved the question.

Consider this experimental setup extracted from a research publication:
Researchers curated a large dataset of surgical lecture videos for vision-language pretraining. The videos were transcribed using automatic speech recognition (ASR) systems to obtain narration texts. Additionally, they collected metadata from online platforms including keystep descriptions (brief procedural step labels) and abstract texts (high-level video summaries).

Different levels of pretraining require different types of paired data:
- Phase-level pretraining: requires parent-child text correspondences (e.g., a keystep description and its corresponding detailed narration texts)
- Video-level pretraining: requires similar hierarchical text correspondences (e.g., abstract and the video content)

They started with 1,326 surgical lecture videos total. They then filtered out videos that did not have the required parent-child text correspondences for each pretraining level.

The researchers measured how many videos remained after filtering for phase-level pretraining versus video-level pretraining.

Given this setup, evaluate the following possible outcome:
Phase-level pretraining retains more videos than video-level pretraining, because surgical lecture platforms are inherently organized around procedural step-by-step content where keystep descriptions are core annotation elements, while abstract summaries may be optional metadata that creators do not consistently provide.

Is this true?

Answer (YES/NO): YES